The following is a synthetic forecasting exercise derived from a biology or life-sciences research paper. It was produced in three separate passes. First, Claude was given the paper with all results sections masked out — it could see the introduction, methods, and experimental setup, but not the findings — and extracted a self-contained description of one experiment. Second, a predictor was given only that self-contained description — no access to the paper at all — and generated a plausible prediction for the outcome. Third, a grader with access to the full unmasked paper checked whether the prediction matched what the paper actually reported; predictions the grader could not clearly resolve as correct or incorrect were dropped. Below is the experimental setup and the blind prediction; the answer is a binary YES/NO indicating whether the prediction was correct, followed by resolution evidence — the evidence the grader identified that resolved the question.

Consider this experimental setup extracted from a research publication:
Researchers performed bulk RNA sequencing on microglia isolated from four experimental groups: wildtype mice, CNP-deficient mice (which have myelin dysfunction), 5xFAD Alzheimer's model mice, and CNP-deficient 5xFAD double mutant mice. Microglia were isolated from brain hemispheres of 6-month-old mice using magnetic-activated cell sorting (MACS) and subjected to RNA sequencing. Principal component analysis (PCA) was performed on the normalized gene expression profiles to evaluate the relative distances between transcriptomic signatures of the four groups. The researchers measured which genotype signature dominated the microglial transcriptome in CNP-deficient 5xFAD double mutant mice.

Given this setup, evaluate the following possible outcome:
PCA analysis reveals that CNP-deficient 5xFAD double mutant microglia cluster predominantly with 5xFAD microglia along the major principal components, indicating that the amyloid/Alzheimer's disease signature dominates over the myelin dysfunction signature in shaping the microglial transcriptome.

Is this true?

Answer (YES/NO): NO